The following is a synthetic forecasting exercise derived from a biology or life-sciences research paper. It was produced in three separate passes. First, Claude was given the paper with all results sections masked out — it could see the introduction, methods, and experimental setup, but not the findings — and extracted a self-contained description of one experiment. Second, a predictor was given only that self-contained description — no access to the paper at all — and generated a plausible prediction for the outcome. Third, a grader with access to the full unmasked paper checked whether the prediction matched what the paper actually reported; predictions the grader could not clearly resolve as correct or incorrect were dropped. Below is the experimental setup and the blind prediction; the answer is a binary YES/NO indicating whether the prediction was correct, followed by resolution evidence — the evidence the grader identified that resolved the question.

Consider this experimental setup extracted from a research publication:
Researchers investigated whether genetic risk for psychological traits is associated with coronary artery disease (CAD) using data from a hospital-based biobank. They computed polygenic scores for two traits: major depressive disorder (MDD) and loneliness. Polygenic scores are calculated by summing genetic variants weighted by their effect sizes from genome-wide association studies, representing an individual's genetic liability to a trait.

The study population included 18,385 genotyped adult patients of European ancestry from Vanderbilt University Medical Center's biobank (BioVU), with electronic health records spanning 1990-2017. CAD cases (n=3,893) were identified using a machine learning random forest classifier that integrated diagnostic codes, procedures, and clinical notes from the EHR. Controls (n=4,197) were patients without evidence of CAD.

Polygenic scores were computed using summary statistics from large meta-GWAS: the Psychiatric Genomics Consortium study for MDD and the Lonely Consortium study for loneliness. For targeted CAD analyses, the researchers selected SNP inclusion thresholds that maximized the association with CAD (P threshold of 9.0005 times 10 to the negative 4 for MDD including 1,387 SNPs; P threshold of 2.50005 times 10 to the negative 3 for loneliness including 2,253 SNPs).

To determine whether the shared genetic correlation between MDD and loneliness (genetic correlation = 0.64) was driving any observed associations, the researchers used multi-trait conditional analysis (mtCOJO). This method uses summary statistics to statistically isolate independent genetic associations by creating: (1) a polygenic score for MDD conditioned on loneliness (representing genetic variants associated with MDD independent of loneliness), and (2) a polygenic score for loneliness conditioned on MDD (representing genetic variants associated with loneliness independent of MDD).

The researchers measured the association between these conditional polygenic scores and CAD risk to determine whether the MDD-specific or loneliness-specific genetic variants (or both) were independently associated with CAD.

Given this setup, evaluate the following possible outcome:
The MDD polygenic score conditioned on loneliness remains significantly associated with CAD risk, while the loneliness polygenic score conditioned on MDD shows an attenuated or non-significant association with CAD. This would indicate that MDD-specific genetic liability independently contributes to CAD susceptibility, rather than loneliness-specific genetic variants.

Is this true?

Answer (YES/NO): NO